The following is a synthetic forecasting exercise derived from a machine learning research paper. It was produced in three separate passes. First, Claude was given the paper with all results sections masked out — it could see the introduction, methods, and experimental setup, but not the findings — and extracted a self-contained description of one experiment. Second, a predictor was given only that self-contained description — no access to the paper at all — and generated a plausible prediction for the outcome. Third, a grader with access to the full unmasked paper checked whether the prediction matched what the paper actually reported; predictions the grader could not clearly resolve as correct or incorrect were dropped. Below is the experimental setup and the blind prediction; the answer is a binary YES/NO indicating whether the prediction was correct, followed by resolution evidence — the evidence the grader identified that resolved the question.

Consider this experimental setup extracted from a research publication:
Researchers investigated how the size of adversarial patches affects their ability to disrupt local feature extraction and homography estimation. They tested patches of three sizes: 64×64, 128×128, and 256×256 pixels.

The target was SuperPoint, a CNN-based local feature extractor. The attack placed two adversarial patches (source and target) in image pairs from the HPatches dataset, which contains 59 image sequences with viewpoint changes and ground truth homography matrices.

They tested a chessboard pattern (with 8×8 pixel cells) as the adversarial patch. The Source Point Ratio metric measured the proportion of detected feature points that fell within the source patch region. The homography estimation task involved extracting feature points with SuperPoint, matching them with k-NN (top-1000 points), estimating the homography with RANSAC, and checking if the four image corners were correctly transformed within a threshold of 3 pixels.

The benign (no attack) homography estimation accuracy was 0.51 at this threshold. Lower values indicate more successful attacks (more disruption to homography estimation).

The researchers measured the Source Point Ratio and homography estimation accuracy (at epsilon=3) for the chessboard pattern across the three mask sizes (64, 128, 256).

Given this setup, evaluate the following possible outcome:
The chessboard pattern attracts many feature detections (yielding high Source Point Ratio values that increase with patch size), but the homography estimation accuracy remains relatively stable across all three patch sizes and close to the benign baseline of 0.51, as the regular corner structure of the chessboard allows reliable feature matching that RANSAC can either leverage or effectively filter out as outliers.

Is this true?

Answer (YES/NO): NO